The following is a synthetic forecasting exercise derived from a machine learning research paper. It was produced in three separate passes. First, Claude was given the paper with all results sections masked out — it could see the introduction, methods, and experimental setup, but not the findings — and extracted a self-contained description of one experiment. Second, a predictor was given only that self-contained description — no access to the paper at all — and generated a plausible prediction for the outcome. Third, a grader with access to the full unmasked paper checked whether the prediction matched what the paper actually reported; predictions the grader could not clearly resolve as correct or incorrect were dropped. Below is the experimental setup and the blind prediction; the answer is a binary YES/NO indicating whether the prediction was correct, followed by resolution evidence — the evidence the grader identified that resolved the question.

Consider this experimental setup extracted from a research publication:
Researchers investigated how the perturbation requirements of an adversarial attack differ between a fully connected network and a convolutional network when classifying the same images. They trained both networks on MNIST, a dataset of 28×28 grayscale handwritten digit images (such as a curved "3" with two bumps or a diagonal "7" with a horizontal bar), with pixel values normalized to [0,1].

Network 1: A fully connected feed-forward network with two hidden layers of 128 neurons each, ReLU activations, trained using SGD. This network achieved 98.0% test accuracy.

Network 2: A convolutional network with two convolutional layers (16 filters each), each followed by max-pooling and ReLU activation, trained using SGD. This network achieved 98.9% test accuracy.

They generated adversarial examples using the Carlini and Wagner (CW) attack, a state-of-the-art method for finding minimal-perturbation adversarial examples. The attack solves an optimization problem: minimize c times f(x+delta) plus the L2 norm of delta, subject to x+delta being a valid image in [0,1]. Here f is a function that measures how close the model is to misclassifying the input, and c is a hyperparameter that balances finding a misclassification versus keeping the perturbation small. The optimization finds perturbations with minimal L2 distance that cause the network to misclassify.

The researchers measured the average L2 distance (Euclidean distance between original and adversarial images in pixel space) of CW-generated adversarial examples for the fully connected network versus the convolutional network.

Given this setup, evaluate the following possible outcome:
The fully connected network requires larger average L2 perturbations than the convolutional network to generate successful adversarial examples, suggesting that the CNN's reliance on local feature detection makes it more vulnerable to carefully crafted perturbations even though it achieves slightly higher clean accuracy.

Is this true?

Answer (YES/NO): NO